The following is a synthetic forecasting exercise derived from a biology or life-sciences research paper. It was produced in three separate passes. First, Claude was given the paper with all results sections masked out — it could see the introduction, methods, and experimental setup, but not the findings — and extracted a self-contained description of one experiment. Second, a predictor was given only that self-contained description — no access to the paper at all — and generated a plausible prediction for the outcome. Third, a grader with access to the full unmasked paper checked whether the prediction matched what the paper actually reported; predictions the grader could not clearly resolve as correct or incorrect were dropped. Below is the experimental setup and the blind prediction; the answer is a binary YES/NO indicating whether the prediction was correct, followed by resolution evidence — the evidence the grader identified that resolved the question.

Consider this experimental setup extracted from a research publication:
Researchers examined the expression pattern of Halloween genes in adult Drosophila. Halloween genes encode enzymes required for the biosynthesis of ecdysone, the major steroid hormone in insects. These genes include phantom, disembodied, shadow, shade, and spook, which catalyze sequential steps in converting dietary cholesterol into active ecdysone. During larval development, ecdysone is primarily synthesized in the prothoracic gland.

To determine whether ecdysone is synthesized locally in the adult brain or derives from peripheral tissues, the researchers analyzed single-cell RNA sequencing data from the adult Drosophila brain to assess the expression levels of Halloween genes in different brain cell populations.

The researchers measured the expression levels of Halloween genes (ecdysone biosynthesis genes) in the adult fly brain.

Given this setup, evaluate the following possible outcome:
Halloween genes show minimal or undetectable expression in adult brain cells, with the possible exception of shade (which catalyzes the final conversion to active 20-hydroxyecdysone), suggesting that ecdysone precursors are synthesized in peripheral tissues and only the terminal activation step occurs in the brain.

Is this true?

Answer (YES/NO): NO